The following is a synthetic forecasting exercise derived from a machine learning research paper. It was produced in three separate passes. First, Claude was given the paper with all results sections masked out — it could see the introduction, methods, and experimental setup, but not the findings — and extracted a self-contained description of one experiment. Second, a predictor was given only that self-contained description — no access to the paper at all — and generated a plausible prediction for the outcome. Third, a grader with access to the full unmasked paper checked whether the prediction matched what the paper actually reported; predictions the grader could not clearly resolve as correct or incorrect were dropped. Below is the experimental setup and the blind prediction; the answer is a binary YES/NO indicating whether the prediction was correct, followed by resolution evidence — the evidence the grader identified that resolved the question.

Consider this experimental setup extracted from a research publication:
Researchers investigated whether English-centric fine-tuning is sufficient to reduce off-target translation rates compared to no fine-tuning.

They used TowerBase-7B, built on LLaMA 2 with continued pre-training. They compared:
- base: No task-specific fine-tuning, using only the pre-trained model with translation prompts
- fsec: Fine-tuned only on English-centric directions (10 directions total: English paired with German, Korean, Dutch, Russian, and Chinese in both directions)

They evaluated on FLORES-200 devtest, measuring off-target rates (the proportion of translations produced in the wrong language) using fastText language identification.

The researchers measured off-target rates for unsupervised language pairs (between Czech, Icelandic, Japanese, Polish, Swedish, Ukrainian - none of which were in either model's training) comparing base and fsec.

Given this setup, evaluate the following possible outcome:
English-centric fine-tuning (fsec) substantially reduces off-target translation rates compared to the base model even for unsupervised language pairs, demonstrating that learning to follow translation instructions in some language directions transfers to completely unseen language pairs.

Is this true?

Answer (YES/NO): NO